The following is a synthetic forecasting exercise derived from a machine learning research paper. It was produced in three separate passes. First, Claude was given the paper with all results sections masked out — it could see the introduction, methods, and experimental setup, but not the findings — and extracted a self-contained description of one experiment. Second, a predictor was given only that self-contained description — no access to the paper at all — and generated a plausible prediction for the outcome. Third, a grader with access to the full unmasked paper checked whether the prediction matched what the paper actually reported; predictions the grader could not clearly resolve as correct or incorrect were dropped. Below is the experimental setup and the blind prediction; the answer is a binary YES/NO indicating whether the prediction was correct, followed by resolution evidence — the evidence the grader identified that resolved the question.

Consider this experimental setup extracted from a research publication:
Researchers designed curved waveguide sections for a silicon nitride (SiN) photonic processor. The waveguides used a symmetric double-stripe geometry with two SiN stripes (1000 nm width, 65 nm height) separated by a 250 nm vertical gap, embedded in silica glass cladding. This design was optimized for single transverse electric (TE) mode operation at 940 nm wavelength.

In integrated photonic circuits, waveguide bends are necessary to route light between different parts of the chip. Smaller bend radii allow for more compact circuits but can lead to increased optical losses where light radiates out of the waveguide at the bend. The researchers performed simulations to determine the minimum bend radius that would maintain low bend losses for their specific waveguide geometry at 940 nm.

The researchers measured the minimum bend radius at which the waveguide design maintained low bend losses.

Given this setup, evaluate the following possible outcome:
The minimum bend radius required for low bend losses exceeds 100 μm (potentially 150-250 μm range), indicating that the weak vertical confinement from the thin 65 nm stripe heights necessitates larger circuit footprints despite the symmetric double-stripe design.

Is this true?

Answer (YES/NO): NO